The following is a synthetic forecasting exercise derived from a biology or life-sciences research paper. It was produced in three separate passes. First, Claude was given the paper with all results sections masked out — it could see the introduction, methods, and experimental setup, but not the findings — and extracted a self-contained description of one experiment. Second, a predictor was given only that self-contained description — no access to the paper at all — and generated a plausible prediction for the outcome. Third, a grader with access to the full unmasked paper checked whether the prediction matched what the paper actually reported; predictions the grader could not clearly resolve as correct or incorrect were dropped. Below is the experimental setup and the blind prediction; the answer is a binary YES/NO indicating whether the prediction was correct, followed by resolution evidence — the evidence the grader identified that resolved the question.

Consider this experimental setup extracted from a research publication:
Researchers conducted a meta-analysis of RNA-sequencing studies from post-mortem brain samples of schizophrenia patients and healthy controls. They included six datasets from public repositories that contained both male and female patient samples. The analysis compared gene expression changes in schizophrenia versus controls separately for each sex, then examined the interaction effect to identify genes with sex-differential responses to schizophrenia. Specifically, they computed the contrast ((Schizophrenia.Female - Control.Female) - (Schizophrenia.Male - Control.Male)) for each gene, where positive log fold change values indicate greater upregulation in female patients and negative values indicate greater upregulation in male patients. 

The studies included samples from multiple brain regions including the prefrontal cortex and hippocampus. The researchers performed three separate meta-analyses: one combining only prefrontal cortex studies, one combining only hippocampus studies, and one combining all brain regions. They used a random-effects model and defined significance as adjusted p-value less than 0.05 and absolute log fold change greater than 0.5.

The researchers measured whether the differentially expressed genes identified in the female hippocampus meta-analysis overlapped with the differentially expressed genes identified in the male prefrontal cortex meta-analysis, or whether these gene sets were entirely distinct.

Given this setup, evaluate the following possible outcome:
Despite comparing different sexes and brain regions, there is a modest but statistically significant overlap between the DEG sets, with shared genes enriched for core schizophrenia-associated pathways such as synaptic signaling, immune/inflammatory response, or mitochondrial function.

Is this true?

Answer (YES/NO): NO